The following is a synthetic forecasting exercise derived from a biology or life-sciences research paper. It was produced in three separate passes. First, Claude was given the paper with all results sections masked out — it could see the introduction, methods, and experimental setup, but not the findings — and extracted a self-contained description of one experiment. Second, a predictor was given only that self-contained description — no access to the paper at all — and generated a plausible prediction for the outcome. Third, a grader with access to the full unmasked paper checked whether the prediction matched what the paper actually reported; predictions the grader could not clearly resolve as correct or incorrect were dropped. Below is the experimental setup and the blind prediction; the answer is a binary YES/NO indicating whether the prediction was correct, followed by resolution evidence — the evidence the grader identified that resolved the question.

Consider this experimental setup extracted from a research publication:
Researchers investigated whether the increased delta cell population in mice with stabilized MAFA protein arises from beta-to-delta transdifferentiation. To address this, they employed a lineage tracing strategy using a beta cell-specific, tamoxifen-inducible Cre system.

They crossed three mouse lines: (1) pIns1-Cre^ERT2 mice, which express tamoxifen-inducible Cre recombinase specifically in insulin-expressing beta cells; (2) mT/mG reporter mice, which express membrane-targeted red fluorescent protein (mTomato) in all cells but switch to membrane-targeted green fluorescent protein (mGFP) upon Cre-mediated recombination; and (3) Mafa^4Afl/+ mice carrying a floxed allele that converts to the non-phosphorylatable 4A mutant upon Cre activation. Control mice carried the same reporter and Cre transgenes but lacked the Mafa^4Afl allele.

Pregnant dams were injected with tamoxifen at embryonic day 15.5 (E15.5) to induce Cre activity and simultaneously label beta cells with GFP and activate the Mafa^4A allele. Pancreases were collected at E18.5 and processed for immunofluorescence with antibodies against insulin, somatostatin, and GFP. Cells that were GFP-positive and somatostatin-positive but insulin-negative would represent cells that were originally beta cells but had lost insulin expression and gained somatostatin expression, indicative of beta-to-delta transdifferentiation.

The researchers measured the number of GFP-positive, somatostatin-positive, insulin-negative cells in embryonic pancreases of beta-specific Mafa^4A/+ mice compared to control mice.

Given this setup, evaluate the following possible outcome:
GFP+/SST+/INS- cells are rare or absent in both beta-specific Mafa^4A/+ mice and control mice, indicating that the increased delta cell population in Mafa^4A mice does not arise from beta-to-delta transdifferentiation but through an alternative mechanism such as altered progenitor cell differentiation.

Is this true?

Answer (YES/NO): NO